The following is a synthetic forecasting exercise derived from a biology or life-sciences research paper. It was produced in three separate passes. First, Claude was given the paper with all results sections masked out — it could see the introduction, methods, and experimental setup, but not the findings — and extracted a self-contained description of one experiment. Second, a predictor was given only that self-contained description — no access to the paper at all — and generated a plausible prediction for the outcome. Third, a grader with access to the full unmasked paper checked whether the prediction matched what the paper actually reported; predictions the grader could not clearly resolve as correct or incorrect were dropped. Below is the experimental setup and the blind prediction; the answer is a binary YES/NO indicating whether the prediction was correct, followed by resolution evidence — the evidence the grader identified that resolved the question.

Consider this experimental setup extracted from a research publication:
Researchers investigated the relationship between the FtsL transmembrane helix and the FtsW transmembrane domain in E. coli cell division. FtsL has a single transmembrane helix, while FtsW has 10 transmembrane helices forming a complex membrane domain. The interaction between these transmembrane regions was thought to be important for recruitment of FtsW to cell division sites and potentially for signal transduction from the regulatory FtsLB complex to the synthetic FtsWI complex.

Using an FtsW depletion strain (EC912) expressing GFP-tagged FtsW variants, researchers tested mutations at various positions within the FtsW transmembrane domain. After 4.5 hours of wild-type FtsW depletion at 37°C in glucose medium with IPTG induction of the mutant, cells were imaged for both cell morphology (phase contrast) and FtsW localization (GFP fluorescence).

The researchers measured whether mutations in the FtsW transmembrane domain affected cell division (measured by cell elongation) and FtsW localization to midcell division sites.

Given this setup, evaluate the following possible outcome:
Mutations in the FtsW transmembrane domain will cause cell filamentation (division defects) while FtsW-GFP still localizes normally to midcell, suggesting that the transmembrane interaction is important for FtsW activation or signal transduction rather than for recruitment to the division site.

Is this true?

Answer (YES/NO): NO